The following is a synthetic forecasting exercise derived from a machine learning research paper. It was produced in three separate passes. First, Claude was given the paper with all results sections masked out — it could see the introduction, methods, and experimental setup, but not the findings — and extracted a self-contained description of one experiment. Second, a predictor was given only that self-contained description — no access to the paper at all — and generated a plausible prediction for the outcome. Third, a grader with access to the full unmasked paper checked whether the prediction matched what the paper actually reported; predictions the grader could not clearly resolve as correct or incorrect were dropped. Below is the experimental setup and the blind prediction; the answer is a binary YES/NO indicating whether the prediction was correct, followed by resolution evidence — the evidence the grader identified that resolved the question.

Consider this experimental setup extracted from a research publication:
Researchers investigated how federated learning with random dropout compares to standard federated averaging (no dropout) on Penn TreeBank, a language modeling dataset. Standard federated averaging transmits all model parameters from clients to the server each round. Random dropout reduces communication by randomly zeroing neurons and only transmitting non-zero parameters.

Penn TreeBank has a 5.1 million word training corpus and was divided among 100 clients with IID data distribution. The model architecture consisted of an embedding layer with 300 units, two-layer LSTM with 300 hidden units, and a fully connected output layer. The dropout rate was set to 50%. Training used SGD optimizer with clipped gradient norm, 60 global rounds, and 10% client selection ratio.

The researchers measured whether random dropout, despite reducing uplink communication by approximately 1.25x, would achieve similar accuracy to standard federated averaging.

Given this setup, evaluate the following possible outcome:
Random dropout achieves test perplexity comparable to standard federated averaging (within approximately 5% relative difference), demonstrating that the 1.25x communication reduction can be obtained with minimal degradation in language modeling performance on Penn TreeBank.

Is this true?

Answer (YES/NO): NO